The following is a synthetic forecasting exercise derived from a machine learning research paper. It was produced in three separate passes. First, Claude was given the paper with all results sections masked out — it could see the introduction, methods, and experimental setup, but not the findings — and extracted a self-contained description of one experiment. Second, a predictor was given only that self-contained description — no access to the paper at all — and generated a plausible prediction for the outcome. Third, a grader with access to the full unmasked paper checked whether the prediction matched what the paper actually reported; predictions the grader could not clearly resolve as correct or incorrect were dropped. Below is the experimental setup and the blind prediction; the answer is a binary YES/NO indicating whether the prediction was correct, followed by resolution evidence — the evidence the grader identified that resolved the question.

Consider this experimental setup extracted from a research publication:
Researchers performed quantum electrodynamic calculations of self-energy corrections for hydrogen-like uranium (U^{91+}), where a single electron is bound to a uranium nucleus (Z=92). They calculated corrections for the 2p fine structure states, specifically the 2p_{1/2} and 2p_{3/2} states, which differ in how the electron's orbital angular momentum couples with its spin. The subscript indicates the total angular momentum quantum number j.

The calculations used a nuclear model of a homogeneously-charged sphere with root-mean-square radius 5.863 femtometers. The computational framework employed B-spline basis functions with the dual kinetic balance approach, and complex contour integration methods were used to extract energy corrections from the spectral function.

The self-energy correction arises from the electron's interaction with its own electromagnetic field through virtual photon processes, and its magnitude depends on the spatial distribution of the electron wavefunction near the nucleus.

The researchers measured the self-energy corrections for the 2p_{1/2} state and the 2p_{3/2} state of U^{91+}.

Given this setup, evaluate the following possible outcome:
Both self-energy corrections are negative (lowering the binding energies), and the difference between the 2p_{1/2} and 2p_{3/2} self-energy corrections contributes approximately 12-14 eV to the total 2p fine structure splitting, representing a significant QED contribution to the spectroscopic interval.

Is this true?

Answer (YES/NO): NO